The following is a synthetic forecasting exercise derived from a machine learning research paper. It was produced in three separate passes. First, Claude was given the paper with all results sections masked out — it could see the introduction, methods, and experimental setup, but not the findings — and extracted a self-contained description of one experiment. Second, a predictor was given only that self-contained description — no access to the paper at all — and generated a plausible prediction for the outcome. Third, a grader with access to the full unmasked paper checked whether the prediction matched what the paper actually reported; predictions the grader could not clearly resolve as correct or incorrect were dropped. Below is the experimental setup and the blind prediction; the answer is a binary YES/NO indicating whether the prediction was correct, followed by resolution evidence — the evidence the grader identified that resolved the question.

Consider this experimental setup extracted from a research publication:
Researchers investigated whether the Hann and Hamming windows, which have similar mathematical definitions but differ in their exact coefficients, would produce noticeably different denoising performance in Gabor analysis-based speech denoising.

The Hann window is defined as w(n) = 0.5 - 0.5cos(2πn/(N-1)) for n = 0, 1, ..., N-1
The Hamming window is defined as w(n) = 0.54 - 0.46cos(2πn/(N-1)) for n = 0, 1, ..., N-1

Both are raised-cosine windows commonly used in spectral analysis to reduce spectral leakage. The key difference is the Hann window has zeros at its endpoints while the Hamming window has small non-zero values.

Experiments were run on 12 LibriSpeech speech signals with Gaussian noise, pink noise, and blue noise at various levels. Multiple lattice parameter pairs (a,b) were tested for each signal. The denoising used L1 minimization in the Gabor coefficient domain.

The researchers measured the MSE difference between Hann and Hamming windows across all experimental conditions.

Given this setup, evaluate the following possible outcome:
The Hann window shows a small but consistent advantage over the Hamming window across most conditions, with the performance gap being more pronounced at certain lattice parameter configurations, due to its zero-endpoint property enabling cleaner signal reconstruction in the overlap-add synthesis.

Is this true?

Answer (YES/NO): NO